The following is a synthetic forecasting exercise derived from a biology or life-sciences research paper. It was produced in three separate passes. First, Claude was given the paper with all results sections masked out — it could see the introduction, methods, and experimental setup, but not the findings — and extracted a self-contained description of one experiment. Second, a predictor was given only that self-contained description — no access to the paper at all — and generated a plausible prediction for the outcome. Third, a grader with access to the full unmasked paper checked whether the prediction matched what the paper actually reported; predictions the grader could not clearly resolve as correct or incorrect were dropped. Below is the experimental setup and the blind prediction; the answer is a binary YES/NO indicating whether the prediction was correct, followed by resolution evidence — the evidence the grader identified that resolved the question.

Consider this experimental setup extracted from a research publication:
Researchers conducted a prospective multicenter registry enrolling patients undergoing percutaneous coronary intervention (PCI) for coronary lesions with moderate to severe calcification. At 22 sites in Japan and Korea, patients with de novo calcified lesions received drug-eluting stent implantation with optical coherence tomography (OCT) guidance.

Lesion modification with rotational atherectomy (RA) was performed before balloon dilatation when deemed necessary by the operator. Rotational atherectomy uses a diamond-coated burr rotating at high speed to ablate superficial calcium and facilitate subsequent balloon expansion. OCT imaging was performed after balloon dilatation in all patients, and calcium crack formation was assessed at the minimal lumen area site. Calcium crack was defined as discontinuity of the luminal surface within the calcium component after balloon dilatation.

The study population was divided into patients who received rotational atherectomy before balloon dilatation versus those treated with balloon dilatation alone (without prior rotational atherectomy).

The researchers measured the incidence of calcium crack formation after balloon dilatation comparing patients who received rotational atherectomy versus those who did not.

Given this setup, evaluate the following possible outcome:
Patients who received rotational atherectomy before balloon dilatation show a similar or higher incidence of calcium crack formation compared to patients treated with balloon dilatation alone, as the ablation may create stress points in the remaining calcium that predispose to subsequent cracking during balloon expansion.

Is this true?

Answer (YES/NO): YES